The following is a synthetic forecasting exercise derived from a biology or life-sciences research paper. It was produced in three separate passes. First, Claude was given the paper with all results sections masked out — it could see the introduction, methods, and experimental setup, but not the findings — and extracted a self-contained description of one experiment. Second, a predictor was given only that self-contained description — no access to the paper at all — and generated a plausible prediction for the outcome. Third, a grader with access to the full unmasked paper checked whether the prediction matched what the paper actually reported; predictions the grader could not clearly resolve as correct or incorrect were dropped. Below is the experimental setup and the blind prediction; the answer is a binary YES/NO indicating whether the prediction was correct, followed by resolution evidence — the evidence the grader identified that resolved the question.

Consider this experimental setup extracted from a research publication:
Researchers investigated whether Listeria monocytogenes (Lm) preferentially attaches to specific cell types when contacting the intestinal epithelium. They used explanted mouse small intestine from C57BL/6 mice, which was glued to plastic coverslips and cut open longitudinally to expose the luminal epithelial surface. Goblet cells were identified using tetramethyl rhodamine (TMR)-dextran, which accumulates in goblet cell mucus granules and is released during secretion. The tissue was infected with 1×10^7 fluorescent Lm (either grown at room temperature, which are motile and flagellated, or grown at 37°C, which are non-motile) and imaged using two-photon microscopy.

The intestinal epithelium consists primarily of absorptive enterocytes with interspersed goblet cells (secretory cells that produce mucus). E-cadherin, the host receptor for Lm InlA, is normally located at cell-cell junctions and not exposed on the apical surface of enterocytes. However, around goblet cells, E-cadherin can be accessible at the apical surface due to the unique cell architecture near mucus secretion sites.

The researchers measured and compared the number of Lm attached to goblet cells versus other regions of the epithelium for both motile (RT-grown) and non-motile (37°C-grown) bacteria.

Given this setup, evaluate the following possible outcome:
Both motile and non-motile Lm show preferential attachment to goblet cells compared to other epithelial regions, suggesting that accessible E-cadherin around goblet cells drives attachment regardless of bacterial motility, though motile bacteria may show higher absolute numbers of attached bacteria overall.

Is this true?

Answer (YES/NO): NO